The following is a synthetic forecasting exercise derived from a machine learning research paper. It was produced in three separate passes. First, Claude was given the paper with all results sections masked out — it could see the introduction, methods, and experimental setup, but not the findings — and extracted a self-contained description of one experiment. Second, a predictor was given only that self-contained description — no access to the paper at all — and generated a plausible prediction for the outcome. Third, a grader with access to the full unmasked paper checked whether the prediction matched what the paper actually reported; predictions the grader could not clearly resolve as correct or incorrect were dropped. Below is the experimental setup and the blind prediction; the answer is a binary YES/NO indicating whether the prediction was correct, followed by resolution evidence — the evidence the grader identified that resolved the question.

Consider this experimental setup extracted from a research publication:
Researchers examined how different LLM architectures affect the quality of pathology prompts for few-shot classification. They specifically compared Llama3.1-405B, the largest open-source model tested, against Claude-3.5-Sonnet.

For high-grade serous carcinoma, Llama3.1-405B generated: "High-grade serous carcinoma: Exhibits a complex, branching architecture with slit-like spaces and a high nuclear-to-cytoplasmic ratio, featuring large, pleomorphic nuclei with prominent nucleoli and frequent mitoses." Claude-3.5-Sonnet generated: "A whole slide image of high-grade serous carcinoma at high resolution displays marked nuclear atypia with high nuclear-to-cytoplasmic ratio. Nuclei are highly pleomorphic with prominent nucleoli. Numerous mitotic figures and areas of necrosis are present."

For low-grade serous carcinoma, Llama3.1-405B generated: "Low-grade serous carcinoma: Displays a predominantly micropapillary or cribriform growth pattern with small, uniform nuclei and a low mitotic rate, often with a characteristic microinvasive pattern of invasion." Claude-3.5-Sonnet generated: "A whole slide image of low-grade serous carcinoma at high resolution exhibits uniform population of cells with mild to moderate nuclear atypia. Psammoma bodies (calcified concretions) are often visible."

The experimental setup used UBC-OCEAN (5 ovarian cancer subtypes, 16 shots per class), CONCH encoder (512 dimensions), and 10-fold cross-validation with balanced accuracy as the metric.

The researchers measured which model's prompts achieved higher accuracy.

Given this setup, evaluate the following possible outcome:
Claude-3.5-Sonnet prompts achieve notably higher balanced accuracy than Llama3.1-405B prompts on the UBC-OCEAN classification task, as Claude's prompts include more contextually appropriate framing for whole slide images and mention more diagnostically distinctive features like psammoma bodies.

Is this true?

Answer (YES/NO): YES